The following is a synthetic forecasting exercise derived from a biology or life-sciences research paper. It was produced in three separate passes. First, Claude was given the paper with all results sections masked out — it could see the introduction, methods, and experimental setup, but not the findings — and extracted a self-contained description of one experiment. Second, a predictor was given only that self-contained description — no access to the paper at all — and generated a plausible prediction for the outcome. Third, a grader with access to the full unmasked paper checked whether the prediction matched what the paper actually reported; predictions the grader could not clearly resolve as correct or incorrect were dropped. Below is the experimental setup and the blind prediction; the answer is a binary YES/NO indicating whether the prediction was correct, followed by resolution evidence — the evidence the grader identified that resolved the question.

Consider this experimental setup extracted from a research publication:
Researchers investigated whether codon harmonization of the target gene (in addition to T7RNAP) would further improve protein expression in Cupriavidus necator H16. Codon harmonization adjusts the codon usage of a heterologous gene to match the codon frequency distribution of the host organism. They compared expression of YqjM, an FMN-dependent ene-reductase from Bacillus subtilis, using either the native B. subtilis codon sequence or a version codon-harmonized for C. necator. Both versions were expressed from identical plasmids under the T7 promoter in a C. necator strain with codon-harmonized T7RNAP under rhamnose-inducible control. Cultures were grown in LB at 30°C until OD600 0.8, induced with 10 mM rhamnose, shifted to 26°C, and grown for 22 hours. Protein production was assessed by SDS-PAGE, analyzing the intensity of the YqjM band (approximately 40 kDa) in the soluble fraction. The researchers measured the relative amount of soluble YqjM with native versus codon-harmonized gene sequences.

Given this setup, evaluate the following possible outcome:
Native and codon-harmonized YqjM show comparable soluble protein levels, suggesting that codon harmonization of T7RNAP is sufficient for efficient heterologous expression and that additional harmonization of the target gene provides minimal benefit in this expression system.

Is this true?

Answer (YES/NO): NO